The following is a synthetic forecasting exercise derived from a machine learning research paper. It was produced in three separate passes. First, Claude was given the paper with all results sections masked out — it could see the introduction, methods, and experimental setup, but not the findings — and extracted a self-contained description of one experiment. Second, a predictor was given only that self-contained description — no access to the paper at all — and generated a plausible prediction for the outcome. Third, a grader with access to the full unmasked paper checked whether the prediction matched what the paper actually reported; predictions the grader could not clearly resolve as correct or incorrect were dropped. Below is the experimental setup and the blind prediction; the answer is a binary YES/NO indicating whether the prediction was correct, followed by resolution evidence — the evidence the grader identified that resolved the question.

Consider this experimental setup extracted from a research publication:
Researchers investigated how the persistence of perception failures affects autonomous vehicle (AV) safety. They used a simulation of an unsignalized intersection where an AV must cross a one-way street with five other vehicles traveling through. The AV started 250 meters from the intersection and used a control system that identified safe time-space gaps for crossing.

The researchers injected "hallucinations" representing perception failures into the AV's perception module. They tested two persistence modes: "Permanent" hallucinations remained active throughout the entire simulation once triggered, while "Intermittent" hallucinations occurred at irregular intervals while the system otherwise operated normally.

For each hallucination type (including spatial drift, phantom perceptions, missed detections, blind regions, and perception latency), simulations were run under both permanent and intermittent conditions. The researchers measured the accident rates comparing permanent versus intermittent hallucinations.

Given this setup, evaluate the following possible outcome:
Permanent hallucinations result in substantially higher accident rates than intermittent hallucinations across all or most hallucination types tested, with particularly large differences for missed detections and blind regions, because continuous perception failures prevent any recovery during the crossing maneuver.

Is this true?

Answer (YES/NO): NO